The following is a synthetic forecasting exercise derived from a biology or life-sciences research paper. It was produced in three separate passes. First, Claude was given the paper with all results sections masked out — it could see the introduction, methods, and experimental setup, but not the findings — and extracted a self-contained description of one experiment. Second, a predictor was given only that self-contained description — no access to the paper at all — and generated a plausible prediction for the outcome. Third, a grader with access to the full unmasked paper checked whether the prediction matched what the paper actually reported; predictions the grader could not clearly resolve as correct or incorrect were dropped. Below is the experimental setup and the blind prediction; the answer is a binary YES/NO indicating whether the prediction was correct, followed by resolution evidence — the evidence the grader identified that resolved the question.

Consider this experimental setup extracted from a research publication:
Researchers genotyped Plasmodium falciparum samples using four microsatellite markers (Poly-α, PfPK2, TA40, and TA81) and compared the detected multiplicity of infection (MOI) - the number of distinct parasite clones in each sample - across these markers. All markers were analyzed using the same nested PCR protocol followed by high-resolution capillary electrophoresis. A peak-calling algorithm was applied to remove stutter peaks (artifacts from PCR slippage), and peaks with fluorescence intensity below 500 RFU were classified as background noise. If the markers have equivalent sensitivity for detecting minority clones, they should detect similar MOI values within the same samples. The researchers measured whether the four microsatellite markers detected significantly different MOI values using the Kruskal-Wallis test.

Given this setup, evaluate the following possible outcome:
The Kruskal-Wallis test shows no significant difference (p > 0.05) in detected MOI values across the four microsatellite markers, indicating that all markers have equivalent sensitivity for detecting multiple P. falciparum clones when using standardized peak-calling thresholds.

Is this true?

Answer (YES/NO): YES